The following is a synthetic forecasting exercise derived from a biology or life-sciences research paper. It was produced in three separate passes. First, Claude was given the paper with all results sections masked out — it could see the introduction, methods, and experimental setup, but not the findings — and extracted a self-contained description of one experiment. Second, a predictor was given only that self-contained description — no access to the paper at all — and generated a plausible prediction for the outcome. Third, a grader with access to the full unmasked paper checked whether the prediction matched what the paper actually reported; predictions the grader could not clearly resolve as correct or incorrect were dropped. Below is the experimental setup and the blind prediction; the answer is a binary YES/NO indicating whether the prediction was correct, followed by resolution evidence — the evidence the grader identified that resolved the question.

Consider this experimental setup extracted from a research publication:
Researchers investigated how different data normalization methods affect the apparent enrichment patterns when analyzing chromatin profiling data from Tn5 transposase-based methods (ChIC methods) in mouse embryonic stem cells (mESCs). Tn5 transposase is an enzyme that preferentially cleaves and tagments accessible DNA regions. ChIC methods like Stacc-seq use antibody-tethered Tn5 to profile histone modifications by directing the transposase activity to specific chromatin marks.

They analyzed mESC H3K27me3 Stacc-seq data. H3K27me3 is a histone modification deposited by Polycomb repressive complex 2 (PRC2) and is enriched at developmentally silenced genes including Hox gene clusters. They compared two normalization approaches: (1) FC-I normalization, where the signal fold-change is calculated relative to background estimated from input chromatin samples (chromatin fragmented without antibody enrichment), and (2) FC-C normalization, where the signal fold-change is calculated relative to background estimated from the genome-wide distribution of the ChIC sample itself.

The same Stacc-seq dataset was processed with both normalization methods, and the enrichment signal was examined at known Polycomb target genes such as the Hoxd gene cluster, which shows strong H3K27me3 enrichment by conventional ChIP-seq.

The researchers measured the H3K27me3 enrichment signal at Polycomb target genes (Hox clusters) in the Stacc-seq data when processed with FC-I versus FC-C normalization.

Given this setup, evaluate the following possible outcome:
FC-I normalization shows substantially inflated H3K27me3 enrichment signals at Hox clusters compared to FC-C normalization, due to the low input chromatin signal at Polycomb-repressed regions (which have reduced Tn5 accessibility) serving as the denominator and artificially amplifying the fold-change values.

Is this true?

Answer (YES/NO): NO